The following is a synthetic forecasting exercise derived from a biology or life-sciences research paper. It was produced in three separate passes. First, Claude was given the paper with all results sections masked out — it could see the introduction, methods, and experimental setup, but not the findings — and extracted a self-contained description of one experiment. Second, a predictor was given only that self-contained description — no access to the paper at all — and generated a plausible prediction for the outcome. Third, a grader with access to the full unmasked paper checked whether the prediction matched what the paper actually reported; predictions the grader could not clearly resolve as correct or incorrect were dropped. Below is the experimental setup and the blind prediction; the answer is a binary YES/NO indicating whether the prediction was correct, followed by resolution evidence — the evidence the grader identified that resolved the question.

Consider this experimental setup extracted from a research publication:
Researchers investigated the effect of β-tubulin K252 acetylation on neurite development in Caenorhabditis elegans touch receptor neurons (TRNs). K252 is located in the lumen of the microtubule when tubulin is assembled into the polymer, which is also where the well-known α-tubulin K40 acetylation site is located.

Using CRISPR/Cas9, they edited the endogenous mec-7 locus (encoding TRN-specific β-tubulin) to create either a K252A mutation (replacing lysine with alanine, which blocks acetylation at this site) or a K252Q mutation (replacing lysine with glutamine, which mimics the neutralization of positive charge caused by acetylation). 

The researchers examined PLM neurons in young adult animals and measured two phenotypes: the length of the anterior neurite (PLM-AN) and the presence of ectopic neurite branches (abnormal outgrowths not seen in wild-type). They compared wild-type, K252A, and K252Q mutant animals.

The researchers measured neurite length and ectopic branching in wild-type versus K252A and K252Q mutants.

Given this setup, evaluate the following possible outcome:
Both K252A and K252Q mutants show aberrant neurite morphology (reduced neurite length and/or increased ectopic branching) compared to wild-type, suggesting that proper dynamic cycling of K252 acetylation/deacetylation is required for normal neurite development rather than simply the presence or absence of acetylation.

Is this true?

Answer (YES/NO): YES